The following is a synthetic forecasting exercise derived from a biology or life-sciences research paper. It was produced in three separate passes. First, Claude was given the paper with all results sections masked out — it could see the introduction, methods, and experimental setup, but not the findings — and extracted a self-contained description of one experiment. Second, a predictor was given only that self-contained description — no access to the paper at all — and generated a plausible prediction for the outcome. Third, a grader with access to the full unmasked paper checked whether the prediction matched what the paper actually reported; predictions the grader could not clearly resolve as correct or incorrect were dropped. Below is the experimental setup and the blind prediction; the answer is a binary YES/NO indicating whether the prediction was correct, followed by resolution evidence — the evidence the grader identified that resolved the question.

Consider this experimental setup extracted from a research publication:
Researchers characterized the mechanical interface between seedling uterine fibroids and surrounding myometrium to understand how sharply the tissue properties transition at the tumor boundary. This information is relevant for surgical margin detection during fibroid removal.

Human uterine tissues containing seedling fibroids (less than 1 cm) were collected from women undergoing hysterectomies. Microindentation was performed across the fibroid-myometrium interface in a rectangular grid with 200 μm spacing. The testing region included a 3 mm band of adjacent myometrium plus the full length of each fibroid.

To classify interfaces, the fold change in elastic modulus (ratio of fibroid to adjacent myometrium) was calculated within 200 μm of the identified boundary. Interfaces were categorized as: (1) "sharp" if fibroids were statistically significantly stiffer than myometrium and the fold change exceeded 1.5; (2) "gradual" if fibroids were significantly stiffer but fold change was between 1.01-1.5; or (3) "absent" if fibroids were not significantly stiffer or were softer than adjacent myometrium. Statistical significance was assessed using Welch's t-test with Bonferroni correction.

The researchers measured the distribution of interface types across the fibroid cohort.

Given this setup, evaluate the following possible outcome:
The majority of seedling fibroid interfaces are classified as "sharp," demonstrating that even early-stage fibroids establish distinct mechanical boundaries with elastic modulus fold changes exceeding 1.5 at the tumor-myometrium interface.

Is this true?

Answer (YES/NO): NO